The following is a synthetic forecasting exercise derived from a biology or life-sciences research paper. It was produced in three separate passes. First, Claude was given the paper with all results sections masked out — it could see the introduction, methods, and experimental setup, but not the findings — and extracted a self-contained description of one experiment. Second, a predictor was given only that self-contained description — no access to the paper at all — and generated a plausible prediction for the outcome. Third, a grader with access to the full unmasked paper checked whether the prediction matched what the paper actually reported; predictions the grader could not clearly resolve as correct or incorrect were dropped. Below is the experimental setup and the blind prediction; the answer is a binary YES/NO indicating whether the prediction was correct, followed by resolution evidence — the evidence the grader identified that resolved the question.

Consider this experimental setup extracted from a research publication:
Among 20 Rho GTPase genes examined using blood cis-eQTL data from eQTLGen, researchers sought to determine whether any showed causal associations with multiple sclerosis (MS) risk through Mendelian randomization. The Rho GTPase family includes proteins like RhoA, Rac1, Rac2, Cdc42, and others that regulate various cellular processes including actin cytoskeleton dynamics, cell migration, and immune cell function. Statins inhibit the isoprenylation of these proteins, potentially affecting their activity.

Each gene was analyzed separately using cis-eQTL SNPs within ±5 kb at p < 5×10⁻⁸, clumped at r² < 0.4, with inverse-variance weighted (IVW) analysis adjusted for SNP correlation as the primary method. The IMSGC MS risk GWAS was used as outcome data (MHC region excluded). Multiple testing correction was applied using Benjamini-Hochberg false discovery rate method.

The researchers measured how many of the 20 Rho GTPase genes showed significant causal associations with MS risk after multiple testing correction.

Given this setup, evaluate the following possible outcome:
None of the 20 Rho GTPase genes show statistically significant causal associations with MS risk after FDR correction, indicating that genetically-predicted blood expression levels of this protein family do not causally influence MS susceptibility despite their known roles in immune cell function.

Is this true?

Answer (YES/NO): NO